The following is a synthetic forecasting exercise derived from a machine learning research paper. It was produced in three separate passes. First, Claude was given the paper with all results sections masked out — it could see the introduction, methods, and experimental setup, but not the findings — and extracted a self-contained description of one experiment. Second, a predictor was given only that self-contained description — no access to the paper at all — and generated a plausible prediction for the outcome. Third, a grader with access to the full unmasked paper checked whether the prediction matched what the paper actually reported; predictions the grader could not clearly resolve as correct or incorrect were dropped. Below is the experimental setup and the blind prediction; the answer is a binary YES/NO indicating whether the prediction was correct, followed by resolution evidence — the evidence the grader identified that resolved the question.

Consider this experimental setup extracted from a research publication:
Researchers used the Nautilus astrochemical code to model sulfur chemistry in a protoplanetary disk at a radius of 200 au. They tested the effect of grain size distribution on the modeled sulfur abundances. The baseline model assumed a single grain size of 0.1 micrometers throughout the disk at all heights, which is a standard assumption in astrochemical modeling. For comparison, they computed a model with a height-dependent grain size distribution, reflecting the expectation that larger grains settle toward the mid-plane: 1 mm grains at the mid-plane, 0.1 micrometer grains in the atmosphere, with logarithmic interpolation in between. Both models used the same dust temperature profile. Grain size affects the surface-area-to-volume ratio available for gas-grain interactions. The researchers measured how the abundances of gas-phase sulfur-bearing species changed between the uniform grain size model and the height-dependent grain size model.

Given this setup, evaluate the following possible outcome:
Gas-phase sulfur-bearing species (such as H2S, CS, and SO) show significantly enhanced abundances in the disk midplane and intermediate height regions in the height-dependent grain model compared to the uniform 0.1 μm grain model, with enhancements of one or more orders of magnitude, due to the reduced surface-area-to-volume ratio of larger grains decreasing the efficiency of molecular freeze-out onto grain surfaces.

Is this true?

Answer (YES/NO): NO